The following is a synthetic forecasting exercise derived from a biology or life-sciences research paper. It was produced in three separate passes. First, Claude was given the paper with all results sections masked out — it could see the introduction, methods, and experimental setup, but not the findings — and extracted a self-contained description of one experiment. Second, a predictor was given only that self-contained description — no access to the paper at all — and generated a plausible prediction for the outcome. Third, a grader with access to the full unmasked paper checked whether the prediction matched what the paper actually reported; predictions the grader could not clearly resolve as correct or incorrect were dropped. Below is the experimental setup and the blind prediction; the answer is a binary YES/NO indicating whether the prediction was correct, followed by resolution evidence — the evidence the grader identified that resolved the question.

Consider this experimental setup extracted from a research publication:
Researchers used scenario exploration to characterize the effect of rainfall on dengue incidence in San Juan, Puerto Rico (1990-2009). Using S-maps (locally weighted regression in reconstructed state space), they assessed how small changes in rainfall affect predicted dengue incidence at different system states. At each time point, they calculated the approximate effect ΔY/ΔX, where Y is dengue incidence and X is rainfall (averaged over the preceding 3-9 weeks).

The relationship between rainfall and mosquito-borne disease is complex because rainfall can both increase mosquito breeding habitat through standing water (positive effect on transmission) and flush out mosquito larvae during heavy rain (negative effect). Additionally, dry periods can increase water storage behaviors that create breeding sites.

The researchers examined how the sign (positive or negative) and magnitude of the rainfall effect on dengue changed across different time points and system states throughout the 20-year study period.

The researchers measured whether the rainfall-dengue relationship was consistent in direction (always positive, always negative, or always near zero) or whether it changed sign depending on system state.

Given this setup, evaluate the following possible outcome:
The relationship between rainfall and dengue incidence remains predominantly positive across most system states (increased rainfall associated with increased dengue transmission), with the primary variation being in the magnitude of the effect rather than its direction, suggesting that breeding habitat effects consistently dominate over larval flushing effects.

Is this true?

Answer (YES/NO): NO